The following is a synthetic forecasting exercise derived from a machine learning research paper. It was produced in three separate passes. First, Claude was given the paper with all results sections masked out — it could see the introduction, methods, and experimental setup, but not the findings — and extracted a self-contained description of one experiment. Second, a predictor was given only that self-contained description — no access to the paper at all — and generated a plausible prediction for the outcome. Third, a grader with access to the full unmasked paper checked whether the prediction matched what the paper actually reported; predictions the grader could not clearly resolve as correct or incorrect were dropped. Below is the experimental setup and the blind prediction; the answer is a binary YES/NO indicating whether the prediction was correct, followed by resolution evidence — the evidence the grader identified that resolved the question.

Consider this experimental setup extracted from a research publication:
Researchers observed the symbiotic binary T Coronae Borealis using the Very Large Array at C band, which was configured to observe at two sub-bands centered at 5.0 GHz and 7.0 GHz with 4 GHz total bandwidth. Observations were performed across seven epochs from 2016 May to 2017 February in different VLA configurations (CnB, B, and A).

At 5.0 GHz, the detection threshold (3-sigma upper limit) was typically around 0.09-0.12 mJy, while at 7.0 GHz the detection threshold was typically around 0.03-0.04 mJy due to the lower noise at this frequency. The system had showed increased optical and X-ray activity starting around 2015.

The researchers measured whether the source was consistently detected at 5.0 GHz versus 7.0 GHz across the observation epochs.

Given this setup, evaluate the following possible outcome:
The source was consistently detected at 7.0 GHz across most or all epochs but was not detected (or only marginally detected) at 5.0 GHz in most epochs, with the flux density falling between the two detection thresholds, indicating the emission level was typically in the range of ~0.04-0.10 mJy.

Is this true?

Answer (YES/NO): NO